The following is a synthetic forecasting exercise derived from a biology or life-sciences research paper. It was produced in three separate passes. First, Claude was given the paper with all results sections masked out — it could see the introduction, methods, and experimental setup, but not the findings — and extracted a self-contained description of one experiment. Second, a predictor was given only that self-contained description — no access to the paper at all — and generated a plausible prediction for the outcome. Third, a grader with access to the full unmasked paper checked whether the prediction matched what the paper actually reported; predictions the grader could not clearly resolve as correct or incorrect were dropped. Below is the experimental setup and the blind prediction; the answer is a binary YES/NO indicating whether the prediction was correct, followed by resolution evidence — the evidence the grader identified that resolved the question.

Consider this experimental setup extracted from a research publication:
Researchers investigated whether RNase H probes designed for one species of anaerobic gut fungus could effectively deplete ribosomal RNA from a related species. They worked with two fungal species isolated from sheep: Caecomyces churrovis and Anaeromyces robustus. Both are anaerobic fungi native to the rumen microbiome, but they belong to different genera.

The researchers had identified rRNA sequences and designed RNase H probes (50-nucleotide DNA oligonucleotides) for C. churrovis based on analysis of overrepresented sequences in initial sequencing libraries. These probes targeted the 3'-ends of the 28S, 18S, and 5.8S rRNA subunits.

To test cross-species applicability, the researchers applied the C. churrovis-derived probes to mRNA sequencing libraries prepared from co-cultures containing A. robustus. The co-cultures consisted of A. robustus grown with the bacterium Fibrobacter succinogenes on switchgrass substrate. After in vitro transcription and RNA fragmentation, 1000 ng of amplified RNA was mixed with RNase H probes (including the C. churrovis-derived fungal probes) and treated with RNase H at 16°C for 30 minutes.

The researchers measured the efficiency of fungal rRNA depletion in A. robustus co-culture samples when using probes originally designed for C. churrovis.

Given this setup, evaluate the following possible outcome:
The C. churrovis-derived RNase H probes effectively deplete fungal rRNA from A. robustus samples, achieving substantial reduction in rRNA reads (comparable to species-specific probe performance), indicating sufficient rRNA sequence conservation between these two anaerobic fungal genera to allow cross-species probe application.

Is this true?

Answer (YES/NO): YES